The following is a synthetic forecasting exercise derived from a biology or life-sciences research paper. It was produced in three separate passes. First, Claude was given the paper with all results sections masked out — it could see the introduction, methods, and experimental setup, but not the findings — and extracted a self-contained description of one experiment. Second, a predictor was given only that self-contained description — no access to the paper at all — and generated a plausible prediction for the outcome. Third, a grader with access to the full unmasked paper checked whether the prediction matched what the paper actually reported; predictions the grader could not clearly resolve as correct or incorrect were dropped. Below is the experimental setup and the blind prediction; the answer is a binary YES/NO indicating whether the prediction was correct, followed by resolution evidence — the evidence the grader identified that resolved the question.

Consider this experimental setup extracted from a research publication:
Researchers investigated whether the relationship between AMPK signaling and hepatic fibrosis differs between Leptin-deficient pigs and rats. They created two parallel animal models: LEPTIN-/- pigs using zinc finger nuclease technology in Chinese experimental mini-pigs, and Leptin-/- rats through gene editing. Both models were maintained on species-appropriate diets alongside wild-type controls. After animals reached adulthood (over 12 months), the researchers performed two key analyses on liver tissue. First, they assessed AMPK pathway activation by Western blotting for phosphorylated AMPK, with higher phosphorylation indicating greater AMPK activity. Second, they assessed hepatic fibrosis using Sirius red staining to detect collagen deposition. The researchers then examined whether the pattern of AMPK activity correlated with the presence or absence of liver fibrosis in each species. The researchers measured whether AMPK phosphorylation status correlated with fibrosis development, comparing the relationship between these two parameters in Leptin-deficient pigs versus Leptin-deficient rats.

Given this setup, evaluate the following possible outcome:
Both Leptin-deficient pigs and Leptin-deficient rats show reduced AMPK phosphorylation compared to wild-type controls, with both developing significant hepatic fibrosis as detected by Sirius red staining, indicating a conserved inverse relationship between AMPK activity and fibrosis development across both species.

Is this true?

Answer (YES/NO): NO